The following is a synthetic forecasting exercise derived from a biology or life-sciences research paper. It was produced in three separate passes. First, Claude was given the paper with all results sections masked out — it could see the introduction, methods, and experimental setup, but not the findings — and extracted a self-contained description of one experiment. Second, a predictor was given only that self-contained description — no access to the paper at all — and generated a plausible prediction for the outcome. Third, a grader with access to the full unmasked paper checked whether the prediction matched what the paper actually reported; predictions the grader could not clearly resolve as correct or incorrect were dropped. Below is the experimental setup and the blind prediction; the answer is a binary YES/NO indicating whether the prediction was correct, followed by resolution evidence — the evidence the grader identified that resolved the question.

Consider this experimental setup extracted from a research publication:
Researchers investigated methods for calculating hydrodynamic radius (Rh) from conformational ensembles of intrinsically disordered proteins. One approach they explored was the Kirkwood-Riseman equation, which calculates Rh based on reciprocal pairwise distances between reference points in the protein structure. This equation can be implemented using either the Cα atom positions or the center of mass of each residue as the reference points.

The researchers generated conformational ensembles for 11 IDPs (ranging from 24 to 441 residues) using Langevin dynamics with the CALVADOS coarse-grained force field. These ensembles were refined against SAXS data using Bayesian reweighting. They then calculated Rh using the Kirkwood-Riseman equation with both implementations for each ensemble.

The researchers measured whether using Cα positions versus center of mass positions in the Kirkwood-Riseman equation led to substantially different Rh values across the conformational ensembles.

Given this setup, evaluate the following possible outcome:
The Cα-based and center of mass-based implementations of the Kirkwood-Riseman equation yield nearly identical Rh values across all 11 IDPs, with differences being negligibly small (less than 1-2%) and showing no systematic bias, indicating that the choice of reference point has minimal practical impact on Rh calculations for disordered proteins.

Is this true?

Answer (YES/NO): NO